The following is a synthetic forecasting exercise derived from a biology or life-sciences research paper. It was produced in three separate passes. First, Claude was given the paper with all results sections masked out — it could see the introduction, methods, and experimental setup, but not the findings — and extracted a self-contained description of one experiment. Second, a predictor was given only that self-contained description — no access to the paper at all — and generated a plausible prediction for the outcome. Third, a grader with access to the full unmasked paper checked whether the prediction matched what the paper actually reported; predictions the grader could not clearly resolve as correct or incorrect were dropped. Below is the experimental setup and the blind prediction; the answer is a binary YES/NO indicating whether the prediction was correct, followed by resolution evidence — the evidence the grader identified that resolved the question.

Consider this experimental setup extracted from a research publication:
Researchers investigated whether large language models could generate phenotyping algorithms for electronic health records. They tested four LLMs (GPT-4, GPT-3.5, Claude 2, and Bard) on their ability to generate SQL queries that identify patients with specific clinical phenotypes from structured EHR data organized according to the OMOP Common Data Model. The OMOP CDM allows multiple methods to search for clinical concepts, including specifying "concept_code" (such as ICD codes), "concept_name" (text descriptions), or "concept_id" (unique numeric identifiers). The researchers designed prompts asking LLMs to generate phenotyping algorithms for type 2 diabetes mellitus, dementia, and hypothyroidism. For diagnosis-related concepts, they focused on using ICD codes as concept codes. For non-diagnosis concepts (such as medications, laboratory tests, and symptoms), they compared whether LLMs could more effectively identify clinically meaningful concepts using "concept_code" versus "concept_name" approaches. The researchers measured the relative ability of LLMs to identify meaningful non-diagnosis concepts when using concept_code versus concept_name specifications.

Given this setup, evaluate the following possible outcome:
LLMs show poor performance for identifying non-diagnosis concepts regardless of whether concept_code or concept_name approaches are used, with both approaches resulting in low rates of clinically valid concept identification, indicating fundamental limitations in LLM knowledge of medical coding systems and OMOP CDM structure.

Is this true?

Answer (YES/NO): NO